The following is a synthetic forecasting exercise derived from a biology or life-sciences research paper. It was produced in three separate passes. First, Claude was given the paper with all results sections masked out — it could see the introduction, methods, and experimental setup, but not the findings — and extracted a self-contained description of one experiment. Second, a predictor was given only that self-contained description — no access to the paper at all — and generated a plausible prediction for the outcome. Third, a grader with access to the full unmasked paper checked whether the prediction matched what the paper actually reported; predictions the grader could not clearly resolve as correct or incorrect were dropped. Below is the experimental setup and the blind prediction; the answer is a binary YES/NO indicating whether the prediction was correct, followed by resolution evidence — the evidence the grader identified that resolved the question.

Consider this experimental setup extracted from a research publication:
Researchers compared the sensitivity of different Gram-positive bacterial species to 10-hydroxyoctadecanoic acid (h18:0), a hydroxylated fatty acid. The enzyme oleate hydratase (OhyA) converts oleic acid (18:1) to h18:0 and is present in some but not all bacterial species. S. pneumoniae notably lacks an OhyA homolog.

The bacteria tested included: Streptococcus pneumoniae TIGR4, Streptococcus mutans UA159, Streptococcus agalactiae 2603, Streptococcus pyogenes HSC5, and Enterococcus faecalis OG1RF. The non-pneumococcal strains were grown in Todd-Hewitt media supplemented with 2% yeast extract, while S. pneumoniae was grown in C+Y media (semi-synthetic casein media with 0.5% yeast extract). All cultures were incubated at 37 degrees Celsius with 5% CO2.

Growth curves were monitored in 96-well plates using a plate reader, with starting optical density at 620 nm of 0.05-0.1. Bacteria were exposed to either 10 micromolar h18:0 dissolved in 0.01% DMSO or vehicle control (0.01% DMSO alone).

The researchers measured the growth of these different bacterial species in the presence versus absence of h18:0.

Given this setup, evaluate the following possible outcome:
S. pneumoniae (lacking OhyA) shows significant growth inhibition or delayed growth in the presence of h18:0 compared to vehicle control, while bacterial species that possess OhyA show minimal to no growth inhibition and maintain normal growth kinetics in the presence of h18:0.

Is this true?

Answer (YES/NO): NO